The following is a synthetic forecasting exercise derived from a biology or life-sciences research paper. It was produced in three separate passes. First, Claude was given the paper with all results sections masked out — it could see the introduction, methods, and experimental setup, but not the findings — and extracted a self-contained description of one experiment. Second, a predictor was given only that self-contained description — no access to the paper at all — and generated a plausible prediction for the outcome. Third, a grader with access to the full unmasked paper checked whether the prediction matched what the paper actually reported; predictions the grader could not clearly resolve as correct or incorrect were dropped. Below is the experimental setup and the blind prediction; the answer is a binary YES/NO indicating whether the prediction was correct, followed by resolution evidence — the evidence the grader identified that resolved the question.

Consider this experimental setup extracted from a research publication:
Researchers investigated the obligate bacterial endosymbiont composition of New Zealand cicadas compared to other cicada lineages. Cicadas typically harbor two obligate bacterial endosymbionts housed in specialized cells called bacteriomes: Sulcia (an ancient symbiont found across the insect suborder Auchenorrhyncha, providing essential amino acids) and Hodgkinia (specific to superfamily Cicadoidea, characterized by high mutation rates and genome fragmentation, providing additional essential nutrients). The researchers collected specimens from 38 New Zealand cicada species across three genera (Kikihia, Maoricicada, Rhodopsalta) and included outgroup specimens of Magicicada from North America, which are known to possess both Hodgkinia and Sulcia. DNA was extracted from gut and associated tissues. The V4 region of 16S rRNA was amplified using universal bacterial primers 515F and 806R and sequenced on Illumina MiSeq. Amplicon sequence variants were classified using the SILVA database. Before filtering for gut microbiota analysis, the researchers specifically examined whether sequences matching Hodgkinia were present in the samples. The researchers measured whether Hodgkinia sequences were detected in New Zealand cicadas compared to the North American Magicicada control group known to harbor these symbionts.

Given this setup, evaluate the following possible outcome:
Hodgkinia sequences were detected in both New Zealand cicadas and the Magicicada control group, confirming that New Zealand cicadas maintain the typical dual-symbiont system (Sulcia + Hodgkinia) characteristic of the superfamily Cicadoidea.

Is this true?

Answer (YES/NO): NO